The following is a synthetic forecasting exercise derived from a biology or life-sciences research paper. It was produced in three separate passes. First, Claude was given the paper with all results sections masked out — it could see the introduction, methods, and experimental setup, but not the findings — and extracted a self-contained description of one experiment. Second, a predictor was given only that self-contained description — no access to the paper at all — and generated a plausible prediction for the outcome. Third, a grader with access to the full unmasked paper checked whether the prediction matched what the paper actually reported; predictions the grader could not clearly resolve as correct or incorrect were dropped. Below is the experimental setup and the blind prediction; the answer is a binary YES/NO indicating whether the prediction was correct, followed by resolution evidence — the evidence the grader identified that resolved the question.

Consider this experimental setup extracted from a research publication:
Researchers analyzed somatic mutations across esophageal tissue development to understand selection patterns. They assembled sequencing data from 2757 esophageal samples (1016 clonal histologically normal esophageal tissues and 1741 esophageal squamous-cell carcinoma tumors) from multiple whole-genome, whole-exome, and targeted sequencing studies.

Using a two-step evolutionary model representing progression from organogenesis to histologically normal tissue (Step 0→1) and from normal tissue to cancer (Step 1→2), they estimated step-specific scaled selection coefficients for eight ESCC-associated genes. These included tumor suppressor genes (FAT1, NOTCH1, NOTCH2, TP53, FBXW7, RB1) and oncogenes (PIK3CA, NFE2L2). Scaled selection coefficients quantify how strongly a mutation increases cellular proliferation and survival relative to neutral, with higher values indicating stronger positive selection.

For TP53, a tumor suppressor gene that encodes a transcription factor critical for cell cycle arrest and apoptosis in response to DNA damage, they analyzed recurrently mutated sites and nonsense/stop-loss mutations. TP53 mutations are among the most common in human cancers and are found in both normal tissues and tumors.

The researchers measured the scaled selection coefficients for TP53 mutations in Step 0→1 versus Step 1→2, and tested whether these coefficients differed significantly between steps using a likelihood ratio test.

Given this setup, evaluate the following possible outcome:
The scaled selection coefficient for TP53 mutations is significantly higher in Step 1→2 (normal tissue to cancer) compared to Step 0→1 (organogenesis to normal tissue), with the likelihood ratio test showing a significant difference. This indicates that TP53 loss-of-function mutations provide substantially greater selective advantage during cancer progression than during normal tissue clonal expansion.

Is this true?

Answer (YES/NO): NO